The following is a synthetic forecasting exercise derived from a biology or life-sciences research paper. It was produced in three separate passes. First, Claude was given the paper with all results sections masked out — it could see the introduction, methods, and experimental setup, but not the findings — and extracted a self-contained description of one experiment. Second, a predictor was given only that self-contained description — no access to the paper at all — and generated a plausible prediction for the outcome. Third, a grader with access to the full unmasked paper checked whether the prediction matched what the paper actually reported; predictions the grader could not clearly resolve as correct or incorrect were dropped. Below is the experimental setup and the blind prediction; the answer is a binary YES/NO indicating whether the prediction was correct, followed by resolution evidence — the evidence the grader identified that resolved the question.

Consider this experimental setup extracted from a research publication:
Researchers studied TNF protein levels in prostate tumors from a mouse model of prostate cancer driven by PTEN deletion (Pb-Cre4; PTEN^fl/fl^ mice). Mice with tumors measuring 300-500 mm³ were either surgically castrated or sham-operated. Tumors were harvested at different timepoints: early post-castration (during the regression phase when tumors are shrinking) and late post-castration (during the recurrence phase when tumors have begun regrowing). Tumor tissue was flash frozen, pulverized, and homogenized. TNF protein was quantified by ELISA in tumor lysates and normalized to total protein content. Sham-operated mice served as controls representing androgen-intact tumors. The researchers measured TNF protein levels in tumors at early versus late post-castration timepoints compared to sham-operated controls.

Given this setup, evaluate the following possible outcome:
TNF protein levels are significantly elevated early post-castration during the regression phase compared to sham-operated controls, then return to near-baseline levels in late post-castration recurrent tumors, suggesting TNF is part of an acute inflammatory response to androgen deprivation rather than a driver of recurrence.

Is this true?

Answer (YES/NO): NO